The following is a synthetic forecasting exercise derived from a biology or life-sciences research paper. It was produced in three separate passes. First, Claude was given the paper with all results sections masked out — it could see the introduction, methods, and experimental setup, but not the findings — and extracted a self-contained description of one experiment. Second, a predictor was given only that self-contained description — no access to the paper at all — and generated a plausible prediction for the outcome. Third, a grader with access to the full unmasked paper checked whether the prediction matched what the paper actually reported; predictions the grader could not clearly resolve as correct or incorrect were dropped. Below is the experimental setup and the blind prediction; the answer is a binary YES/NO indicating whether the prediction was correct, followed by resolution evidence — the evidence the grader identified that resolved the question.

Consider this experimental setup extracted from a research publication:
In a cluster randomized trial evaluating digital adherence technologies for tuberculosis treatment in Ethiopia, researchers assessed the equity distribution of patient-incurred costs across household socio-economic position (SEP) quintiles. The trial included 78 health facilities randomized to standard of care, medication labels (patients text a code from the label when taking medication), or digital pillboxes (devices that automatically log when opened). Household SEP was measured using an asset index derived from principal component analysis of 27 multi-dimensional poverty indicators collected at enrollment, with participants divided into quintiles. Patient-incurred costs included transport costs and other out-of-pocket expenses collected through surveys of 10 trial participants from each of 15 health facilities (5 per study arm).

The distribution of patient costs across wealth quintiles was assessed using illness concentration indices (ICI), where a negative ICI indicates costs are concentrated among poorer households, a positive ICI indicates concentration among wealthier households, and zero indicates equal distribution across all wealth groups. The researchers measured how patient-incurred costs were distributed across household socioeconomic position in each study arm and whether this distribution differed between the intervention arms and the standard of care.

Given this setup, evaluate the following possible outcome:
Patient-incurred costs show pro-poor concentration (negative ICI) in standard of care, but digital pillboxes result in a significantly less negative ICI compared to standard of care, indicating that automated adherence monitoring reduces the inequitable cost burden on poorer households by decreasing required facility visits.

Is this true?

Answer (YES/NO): NO